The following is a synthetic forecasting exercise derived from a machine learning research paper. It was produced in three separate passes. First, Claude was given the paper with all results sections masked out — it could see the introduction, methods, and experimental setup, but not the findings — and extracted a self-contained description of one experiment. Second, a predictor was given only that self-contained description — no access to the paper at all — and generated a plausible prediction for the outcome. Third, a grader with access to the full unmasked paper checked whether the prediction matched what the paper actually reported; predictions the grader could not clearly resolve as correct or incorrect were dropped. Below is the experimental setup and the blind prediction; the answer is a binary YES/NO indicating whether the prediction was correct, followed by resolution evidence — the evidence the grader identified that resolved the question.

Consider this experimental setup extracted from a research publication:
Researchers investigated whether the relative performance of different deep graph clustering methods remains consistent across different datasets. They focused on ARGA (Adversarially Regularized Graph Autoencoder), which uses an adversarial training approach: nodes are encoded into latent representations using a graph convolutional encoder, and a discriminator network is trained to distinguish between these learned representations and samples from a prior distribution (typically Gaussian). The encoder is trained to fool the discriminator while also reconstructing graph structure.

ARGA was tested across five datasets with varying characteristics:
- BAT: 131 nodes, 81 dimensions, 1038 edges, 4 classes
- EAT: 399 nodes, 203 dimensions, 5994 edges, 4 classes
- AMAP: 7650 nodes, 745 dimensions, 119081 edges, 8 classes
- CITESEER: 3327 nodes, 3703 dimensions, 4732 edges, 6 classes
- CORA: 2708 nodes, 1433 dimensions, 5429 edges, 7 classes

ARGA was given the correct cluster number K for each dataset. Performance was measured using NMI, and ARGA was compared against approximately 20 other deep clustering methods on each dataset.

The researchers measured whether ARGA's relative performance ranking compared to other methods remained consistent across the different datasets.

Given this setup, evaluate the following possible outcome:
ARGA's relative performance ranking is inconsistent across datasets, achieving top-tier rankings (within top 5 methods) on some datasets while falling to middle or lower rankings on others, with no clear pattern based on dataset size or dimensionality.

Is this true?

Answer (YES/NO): YES